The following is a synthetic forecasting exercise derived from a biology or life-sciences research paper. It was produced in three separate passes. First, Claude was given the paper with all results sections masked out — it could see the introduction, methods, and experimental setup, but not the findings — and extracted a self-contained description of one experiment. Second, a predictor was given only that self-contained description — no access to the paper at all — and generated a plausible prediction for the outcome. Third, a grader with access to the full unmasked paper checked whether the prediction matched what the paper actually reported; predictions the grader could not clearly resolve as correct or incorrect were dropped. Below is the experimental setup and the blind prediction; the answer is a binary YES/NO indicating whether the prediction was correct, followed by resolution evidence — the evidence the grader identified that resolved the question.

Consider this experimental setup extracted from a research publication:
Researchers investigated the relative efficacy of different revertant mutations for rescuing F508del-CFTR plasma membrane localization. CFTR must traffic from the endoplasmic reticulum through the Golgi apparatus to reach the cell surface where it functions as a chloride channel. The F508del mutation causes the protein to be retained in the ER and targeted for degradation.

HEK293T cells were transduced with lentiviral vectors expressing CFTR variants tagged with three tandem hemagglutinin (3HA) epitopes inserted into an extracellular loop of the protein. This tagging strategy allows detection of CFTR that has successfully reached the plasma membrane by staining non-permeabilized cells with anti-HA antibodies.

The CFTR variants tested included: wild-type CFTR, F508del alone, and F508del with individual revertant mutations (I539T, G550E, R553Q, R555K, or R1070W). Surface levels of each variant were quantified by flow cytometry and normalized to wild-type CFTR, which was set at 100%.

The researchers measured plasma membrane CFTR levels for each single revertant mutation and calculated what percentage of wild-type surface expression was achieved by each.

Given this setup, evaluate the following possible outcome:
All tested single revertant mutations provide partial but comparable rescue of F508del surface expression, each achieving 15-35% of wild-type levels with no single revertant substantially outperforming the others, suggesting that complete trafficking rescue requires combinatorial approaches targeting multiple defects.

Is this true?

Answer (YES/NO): NO